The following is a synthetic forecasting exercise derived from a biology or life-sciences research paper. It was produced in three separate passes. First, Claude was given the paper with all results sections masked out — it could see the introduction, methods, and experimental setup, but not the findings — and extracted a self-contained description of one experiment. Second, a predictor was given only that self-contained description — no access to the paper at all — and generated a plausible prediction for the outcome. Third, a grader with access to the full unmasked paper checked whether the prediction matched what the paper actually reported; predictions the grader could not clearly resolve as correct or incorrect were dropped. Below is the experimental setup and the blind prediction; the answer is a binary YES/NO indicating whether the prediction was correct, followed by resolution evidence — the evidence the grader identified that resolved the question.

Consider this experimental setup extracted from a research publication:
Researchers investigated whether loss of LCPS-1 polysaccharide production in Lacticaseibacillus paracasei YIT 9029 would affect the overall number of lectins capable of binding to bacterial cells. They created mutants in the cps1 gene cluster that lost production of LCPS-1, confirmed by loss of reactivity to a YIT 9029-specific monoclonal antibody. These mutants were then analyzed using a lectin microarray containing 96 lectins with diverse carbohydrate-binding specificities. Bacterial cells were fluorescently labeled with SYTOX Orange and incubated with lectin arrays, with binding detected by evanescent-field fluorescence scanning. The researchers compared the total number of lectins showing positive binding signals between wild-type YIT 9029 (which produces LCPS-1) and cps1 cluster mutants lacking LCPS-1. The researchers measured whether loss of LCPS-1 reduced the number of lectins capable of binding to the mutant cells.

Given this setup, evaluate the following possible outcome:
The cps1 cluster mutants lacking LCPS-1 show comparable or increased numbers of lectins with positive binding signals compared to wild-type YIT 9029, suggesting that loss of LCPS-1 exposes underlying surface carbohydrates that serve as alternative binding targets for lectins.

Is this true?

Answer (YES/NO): YES